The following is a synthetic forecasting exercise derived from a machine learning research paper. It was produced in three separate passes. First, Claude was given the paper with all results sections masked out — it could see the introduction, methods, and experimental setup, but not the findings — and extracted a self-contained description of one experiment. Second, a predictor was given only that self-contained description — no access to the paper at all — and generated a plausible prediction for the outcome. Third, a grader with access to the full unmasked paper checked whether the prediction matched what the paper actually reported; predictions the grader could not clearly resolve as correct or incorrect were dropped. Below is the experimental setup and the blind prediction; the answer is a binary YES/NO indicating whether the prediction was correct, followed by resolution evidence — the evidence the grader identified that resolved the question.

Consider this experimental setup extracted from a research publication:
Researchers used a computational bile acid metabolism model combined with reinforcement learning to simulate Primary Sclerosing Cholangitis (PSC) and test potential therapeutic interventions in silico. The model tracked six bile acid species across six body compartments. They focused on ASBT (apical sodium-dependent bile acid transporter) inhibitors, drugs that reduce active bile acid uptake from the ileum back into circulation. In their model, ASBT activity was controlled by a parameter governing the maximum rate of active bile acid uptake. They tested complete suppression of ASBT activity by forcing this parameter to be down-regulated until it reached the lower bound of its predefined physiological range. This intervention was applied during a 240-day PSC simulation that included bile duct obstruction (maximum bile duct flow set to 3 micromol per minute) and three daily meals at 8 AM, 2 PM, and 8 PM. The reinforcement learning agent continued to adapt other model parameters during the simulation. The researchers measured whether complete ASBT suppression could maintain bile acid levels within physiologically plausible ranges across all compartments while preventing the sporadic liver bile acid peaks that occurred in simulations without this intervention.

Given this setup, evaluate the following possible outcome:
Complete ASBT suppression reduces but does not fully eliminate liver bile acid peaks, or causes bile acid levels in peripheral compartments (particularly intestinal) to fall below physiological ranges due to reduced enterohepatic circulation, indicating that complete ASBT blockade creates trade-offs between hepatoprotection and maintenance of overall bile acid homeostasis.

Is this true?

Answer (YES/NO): NO